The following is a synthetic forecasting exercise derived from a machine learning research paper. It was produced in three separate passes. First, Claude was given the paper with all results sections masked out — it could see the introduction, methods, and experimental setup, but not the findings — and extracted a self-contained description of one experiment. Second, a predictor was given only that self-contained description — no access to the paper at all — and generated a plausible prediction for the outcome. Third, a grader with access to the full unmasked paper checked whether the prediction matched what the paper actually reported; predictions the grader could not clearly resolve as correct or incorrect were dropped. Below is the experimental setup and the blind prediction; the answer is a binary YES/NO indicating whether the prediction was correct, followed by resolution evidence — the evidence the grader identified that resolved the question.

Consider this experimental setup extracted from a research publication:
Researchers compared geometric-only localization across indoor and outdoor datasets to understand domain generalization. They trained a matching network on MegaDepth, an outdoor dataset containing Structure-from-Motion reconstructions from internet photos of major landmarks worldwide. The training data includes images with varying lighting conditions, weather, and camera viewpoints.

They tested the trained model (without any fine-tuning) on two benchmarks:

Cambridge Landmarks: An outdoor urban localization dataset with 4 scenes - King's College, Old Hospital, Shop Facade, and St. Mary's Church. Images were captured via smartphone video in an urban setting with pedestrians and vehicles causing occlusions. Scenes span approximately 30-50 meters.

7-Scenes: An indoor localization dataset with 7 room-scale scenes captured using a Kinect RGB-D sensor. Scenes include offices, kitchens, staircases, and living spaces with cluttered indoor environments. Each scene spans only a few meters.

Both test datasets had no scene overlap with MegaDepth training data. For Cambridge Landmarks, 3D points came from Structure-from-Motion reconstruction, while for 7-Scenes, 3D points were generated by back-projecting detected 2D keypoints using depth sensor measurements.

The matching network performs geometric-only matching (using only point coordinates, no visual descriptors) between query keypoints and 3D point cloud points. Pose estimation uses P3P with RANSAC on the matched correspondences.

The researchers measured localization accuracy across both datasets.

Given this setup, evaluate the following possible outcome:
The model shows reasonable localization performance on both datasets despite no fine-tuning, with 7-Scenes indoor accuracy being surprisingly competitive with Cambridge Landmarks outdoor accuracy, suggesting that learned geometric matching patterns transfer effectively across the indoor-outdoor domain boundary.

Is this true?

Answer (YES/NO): YES